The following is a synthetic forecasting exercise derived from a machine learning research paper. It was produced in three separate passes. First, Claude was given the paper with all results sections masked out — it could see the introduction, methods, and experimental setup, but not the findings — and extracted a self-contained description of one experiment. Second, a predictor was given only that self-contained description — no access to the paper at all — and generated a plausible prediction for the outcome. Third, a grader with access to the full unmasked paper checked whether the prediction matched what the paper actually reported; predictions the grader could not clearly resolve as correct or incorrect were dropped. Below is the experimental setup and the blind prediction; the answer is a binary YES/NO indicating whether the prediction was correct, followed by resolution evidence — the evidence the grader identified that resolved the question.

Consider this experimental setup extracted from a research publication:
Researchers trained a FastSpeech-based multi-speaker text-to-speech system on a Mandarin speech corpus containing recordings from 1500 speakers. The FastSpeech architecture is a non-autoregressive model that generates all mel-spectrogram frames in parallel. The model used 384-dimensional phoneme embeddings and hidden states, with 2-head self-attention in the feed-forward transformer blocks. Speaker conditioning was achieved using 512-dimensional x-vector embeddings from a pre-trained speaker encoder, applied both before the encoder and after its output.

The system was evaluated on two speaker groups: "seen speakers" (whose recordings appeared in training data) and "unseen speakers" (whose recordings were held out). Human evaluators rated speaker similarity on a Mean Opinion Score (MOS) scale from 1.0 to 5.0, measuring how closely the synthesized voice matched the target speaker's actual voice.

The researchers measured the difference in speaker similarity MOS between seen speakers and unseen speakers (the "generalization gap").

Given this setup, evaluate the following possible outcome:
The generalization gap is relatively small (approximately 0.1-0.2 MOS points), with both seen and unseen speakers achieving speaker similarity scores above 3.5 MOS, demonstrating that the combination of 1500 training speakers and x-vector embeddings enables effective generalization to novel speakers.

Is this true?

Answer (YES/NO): NO